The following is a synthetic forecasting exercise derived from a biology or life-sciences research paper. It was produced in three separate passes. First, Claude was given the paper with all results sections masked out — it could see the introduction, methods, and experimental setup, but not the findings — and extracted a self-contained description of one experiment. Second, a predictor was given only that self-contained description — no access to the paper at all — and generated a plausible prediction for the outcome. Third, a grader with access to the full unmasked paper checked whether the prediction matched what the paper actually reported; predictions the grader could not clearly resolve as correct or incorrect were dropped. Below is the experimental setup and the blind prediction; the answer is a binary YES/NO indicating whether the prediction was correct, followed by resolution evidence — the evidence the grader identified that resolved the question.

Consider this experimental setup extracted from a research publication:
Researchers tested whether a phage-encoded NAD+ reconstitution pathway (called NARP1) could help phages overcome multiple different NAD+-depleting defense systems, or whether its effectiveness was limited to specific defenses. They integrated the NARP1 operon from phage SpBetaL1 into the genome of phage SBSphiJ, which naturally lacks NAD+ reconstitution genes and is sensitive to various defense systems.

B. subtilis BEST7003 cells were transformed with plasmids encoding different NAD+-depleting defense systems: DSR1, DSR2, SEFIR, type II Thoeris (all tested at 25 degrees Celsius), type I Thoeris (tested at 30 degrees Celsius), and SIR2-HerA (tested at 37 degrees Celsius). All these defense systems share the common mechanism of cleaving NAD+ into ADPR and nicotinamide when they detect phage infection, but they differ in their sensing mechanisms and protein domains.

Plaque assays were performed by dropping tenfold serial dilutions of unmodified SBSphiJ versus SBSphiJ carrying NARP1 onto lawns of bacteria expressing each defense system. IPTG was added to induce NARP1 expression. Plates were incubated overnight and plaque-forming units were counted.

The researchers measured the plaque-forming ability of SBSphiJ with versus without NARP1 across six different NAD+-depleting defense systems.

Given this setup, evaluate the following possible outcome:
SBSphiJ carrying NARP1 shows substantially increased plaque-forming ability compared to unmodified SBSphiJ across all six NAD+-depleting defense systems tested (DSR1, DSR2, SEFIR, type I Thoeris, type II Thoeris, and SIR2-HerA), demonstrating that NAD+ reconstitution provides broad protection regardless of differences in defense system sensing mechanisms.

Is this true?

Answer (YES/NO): NO